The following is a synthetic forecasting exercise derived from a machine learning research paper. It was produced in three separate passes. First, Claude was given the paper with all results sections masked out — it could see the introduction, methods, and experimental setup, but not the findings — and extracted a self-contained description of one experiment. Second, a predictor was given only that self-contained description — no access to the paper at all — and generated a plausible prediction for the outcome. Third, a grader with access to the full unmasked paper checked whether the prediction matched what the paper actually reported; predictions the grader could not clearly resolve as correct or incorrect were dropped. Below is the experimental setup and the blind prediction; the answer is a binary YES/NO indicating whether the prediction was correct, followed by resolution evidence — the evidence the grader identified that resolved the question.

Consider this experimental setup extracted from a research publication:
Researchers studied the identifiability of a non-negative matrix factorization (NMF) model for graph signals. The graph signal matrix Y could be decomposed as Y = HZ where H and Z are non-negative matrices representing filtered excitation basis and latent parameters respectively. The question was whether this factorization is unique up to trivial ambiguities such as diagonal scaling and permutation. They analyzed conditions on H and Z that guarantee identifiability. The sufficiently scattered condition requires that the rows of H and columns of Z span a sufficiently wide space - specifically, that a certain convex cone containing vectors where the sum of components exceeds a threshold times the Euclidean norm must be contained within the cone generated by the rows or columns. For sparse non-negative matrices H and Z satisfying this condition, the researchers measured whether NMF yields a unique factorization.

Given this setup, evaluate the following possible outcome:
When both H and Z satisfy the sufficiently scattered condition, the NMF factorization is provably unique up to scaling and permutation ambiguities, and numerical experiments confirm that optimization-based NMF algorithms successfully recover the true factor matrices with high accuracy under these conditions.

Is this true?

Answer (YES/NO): YES